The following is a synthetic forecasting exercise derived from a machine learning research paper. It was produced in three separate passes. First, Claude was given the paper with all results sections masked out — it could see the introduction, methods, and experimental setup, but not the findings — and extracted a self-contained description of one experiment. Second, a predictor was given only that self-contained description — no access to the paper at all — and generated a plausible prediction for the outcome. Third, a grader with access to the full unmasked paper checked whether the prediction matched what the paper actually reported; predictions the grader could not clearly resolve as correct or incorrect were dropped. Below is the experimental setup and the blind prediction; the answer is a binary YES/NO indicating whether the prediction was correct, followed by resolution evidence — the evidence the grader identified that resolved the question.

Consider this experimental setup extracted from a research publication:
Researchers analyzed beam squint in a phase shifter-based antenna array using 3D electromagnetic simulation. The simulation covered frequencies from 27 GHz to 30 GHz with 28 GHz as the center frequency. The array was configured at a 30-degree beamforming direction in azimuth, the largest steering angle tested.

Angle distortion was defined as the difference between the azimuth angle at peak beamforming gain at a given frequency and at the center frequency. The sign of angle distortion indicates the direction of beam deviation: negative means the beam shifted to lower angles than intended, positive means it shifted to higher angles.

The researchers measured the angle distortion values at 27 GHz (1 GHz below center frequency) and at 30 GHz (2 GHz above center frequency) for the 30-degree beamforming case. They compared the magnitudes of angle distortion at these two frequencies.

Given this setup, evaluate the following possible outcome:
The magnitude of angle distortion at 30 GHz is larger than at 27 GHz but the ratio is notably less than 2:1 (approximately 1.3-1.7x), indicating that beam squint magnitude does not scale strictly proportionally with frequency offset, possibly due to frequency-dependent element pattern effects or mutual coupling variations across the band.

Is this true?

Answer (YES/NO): NO